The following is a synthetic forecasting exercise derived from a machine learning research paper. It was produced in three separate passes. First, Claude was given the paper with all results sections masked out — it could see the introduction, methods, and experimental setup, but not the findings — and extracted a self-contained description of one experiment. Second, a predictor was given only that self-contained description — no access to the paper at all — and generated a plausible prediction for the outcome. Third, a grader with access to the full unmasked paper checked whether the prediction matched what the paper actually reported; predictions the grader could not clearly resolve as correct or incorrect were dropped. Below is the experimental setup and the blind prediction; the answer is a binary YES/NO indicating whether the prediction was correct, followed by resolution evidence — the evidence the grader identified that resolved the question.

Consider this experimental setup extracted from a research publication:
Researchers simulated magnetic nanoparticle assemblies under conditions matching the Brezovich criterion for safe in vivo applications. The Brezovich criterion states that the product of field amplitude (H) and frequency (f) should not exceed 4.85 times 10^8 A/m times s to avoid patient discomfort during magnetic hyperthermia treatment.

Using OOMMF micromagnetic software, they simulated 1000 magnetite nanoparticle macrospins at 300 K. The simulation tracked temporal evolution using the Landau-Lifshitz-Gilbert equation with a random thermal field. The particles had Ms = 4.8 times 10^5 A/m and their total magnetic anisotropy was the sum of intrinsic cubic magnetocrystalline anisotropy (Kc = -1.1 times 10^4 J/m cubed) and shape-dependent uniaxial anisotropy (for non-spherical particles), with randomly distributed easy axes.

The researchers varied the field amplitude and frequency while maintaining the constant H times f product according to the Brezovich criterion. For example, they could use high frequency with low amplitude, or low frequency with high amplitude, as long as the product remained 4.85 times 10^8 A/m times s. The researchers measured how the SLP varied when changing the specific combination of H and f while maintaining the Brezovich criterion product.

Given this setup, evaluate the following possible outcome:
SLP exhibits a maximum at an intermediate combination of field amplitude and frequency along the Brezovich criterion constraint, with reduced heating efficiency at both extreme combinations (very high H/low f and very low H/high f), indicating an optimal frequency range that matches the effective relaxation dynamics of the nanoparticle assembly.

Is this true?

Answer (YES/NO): NO